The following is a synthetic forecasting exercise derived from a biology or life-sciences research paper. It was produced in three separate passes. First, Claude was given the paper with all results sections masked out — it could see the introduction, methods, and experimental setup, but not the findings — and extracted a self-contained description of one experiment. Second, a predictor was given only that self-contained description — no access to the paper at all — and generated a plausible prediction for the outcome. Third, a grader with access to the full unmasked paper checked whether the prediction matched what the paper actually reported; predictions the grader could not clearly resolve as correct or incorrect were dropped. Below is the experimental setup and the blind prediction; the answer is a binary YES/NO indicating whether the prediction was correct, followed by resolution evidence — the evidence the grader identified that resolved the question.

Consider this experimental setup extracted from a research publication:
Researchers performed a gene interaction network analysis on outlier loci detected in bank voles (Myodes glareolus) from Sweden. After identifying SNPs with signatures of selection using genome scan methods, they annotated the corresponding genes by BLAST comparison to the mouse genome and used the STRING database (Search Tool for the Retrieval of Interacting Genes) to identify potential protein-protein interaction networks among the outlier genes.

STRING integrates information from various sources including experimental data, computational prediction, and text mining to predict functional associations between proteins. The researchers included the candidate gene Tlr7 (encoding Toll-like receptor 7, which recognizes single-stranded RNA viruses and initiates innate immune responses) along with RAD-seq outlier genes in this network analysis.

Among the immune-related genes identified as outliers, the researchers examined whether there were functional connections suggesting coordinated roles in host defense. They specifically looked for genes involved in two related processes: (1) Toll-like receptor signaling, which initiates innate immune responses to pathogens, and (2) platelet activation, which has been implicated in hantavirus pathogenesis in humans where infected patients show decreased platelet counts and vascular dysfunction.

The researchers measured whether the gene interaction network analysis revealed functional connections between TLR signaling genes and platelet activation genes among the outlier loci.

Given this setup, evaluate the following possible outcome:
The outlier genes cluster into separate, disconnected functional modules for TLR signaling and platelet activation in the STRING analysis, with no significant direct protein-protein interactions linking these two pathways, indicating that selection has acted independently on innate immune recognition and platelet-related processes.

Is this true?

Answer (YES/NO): NO